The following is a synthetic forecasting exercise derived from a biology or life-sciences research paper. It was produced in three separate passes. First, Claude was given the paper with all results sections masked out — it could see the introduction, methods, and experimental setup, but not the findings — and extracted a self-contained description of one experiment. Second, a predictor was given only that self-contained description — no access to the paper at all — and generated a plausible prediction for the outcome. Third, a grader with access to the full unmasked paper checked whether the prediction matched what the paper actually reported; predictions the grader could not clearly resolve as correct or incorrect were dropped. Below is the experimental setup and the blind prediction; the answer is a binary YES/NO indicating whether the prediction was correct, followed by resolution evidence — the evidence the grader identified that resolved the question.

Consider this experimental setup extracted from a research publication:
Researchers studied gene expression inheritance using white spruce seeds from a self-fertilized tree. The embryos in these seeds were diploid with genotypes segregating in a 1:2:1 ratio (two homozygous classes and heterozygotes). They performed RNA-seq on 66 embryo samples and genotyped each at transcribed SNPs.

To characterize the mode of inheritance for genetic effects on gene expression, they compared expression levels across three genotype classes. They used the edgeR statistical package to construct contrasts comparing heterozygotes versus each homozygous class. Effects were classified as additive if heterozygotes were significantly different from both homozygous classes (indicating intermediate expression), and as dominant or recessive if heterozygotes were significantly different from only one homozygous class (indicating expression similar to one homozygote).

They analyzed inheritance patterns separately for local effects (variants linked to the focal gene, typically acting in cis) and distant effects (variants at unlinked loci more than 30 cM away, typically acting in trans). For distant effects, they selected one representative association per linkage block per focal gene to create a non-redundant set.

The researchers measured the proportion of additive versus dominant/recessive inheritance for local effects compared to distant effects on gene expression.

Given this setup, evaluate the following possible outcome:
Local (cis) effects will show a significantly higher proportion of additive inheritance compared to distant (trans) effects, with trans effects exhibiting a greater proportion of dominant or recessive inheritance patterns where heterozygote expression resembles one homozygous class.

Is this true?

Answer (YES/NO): YES